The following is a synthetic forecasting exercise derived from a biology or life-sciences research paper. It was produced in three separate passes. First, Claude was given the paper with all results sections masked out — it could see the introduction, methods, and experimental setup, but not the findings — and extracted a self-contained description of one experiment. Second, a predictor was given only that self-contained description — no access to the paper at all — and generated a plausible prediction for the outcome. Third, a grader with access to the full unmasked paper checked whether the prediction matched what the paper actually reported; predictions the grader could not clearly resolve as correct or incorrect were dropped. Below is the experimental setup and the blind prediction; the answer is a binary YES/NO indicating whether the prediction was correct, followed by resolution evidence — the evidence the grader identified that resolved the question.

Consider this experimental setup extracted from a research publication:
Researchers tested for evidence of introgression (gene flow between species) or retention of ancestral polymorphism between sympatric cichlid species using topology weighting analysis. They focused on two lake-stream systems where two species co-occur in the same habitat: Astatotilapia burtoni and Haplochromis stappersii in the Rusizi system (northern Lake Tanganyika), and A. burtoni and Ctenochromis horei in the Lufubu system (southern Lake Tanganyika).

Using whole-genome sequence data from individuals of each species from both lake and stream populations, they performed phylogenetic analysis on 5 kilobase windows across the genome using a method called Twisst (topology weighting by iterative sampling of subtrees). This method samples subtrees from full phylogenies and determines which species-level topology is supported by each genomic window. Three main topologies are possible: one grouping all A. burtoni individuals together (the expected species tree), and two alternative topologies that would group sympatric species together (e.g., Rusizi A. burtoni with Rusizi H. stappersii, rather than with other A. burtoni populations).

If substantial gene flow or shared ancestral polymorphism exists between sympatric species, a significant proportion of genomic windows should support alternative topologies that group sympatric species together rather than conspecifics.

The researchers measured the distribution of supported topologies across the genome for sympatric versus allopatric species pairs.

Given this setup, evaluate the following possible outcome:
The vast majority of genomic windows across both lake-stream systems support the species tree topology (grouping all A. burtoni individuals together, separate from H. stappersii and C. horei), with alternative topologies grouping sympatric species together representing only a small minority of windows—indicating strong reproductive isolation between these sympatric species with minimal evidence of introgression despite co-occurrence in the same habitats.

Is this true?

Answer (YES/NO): YES